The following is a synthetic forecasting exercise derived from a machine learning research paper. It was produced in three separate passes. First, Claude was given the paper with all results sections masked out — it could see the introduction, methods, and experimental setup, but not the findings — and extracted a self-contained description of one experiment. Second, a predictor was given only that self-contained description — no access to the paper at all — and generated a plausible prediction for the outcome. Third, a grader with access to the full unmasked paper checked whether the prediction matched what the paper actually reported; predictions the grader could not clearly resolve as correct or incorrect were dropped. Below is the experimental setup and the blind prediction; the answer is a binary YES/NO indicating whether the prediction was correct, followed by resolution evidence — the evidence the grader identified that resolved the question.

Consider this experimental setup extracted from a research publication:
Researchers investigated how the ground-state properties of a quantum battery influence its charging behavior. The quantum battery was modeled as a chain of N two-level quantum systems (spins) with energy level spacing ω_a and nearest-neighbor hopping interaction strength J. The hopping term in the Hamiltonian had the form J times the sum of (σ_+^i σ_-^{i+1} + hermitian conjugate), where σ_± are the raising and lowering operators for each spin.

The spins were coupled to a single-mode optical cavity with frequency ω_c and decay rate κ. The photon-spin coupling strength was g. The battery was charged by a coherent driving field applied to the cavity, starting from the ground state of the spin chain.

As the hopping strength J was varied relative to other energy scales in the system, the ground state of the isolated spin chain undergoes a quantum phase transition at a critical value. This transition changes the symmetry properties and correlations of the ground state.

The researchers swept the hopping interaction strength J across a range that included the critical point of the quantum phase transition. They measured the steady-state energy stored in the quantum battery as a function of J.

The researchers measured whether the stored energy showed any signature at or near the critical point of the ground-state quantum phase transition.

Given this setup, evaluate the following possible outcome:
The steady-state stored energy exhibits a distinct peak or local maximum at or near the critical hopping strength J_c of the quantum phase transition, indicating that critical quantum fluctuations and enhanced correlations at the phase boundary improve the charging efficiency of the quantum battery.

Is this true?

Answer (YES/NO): NO